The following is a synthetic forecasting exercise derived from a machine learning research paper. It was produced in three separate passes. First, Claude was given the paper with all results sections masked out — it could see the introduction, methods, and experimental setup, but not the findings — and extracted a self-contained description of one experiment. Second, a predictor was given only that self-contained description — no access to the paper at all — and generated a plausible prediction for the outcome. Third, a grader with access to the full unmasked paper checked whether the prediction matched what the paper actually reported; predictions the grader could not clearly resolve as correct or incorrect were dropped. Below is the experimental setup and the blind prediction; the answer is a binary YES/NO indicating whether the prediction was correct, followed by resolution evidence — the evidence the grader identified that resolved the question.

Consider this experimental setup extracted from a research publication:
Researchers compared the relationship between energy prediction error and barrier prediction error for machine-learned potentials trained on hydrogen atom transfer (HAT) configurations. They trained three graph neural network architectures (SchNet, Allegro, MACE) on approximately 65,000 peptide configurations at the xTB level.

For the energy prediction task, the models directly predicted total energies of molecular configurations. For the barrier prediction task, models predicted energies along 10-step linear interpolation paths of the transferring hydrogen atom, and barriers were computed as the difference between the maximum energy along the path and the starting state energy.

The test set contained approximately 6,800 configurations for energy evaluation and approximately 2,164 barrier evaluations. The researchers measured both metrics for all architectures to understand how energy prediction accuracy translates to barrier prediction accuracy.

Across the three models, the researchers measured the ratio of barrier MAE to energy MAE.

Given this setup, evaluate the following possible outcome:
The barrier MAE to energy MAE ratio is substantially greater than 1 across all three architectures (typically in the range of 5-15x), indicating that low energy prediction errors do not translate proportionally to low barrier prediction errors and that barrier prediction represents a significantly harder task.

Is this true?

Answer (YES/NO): NO